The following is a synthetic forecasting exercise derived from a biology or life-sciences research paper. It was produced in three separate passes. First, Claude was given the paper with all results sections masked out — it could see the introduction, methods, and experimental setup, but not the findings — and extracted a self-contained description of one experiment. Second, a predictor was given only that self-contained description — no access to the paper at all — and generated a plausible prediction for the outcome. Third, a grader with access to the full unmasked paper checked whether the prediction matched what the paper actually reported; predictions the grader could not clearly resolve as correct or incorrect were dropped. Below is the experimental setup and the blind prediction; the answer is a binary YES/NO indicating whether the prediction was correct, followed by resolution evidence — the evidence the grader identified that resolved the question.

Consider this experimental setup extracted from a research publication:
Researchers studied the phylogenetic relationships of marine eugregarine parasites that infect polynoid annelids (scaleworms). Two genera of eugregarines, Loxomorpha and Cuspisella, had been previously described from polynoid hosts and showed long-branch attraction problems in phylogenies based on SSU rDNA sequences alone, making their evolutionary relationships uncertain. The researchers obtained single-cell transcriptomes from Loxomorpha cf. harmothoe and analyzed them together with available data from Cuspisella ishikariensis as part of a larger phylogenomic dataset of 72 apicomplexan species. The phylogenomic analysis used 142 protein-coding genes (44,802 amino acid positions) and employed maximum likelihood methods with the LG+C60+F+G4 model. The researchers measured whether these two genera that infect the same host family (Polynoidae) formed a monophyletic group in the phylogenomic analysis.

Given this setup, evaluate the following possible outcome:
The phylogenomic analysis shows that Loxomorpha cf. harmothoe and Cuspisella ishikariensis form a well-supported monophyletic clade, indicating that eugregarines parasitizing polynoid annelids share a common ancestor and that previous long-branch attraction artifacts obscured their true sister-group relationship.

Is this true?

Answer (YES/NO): NO